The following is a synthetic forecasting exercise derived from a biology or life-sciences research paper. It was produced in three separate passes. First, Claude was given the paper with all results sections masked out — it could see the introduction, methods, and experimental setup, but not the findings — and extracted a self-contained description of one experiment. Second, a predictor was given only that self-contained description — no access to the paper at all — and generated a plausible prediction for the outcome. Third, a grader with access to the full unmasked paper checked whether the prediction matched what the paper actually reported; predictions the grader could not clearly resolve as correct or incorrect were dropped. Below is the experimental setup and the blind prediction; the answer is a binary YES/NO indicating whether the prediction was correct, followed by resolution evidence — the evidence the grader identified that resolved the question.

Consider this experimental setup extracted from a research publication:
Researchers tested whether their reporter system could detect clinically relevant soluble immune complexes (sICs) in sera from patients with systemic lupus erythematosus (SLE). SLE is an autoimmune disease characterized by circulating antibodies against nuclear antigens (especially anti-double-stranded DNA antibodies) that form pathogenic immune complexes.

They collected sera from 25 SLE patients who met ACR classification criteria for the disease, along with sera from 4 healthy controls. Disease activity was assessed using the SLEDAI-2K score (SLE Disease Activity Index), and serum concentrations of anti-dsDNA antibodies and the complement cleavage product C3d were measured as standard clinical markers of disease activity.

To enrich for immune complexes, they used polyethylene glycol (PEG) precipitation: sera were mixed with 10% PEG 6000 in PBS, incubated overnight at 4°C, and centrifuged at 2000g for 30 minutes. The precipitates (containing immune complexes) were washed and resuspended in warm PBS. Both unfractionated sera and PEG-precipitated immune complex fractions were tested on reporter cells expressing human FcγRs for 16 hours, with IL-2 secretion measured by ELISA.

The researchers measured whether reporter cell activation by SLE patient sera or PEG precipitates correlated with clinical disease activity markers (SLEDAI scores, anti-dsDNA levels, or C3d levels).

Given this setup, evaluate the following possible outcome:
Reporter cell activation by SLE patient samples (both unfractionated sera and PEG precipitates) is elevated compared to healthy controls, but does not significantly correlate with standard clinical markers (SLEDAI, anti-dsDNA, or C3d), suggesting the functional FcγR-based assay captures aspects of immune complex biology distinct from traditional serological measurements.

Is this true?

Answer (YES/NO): NO